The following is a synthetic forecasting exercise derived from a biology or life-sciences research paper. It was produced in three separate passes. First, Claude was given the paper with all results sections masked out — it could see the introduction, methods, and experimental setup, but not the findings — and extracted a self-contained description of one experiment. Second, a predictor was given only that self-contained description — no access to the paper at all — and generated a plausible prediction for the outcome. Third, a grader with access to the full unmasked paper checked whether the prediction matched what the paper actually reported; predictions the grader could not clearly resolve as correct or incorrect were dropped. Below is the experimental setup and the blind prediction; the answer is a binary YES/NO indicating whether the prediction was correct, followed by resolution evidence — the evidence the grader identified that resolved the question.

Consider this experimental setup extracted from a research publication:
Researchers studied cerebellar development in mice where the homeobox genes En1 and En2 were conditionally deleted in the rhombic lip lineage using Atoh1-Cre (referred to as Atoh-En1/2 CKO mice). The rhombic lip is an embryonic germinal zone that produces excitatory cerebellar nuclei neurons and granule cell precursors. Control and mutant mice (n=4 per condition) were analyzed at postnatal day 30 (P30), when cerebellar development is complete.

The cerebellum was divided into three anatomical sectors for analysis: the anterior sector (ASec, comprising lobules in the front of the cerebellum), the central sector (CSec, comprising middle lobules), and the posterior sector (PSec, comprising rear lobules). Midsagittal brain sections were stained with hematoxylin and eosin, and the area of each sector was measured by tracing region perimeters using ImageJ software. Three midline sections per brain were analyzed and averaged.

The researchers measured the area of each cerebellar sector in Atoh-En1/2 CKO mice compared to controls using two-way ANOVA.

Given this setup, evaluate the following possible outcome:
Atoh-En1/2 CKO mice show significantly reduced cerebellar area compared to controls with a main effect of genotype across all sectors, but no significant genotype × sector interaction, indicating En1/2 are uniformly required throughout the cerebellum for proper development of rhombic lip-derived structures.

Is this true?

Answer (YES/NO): NO